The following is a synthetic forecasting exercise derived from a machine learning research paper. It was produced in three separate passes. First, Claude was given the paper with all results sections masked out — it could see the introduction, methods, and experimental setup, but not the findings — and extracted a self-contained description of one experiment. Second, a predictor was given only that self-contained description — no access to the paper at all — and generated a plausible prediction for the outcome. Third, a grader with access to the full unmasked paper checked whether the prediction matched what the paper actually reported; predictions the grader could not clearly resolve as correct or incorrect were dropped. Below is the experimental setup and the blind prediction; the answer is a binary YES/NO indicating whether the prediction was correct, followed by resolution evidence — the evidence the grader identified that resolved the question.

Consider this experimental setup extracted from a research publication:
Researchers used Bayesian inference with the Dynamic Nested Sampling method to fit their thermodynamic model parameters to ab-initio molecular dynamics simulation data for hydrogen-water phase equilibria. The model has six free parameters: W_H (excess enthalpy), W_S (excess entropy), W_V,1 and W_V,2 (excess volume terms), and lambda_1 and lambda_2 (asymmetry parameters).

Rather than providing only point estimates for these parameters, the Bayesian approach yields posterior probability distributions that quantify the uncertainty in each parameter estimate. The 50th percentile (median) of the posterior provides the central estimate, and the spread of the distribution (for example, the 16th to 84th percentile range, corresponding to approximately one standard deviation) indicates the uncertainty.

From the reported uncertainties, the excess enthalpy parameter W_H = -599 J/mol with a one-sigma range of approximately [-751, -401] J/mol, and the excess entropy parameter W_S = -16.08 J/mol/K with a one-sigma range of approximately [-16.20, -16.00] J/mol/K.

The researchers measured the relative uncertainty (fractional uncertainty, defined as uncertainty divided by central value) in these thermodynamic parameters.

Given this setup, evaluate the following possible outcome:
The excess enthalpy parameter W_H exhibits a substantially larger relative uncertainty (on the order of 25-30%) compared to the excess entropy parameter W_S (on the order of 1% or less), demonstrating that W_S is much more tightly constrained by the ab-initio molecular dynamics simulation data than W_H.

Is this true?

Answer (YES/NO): YES